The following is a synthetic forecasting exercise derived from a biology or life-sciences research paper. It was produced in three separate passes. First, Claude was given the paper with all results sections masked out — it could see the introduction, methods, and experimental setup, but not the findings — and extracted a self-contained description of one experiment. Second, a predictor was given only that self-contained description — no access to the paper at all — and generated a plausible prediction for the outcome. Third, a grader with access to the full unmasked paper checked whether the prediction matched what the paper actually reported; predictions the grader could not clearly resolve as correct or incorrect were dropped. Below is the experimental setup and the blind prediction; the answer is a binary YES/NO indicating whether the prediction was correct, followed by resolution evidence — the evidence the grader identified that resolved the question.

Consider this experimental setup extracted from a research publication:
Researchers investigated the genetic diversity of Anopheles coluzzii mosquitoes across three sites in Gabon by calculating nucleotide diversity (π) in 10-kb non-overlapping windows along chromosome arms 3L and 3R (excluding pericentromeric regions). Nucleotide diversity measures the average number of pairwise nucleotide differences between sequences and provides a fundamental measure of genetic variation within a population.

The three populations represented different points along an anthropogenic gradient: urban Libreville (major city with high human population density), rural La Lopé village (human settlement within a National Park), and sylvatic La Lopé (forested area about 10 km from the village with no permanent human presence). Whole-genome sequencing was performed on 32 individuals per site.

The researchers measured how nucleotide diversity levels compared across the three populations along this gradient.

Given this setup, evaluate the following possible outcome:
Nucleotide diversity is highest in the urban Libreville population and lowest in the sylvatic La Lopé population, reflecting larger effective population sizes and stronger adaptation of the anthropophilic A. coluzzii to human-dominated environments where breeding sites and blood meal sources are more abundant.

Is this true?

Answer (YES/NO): NO